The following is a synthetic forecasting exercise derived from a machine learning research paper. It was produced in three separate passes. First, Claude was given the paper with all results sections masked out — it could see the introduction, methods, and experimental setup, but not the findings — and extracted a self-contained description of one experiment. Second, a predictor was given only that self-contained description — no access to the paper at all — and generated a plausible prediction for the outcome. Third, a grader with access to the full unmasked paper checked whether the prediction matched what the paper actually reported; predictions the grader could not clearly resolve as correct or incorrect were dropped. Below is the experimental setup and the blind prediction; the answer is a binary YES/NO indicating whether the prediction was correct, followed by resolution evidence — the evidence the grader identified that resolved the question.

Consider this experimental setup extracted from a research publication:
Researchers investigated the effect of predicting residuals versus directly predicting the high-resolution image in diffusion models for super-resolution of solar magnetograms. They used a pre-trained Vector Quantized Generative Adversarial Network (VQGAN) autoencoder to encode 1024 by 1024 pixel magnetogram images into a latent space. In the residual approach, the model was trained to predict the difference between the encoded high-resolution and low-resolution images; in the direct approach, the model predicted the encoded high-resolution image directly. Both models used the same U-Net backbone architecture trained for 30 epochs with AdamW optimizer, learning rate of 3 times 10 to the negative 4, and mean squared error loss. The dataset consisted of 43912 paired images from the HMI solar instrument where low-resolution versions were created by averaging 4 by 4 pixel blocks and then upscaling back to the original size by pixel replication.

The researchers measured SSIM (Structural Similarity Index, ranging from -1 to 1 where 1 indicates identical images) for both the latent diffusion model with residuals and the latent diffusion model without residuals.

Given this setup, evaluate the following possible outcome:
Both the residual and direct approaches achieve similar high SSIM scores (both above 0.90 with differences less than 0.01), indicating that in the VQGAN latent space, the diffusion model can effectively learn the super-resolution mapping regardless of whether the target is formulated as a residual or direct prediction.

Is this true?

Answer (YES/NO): NO